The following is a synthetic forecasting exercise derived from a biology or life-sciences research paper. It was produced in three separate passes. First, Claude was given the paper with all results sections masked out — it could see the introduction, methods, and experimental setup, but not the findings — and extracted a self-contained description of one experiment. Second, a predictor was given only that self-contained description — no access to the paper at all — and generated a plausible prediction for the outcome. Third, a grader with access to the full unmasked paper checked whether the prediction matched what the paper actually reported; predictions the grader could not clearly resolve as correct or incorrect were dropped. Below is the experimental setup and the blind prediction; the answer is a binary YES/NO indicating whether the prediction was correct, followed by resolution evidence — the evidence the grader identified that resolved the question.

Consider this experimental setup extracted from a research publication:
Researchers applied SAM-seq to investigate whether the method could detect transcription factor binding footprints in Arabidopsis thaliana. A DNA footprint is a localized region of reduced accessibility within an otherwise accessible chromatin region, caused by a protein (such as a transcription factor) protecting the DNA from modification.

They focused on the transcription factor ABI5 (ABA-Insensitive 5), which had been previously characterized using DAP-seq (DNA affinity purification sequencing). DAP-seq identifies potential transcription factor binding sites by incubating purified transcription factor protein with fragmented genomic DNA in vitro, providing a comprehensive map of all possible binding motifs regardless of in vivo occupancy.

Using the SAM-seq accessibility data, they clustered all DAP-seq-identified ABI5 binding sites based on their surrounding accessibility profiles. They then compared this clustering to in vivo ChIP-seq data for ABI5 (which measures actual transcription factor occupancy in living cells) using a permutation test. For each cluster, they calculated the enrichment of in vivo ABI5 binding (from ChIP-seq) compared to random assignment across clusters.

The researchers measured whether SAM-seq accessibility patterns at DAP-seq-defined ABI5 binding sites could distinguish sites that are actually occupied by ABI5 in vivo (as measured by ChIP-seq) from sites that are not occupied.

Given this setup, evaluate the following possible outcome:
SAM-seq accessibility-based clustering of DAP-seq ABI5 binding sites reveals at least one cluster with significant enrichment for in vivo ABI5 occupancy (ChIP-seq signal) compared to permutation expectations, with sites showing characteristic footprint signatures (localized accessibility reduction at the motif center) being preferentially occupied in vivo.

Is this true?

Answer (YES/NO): YES